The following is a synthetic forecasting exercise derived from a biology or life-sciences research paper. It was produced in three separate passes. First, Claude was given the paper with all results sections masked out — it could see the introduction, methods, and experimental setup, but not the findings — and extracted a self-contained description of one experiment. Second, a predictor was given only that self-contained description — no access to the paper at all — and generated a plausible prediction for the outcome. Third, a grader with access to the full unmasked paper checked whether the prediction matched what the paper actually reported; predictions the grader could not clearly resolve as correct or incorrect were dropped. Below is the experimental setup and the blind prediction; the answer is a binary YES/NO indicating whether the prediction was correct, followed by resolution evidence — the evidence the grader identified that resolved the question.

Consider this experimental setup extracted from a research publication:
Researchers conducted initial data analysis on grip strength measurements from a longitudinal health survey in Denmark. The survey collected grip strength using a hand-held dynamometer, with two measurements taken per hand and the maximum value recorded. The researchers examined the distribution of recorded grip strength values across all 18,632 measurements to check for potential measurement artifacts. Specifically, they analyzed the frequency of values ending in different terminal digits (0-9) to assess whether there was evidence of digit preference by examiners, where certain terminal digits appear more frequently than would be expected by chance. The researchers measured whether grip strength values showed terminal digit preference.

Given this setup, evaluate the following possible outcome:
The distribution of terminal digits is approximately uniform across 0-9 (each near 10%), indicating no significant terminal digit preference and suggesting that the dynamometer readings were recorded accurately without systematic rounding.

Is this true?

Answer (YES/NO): NO